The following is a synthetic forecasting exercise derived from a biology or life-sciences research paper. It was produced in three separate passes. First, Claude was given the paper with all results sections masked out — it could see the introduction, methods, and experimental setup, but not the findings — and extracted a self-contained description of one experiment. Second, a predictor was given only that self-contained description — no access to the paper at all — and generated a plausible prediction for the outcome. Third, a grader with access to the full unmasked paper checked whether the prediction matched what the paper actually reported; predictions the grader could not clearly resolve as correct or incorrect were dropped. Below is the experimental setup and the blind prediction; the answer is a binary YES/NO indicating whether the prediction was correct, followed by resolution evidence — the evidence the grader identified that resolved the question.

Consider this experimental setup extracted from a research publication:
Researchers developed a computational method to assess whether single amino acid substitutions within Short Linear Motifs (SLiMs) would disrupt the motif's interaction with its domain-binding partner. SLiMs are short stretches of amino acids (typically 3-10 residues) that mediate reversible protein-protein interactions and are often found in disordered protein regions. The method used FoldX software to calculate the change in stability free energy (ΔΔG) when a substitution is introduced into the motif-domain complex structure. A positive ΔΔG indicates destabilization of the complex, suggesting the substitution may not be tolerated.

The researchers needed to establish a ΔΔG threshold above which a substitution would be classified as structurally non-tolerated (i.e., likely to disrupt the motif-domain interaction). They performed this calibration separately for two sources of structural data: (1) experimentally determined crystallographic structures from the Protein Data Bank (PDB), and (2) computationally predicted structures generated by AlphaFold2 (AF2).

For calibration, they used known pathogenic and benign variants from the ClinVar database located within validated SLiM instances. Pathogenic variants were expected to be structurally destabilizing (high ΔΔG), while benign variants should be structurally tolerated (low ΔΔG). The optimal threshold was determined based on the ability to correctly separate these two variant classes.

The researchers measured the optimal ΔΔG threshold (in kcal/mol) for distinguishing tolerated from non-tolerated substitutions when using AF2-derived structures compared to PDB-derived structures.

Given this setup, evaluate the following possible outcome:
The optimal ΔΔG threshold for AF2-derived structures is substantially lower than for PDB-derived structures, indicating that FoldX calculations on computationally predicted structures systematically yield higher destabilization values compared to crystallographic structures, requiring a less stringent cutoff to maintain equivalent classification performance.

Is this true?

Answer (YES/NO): NO